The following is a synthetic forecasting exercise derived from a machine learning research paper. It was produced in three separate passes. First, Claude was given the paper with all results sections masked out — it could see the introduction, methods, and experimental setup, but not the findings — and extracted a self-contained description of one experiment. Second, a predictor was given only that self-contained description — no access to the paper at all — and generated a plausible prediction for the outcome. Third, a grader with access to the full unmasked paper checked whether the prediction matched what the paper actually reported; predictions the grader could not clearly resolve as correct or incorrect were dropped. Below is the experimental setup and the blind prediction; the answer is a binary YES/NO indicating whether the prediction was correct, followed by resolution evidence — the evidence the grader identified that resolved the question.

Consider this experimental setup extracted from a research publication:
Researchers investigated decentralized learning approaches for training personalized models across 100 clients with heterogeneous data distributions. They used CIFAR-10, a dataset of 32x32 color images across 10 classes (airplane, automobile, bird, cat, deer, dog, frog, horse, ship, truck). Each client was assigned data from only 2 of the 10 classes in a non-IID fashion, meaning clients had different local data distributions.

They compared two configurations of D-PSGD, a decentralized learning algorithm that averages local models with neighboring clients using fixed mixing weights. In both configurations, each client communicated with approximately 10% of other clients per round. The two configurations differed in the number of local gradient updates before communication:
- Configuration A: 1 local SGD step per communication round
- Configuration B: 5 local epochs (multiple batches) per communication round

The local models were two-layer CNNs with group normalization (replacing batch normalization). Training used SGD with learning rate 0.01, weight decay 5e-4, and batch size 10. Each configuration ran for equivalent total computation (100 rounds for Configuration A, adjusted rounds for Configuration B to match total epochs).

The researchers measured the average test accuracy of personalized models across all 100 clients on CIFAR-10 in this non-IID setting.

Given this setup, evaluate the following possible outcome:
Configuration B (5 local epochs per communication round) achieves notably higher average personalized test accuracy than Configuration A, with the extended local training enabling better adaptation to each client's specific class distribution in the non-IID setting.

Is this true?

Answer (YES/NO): NO